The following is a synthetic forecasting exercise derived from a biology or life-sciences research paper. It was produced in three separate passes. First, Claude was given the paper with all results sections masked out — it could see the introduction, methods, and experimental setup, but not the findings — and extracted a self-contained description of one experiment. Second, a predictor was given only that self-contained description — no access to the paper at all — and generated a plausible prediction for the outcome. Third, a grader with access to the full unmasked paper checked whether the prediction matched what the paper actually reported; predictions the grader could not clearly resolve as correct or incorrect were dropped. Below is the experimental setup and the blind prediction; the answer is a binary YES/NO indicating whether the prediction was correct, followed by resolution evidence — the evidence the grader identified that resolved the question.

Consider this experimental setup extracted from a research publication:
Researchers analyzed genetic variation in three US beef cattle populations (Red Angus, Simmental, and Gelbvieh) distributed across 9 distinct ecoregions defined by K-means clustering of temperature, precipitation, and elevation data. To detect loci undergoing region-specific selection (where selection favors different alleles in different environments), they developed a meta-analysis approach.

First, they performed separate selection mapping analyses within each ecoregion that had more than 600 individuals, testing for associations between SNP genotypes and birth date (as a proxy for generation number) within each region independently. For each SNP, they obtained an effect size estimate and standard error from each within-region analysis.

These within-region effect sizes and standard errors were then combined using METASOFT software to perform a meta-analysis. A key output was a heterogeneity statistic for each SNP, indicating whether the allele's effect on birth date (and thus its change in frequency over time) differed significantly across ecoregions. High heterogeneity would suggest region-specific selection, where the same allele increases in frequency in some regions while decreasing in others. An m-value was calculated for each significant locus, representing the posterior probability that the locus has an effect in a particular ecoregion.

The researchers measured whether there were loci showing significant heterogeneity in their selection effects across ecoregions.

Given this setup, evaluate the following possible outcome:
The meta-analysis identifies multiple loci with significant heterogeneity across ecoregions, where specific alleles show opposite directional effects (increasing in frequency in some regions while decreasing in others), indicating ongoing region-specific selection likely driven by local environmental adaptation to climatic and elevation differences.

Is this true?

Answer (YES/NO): NO